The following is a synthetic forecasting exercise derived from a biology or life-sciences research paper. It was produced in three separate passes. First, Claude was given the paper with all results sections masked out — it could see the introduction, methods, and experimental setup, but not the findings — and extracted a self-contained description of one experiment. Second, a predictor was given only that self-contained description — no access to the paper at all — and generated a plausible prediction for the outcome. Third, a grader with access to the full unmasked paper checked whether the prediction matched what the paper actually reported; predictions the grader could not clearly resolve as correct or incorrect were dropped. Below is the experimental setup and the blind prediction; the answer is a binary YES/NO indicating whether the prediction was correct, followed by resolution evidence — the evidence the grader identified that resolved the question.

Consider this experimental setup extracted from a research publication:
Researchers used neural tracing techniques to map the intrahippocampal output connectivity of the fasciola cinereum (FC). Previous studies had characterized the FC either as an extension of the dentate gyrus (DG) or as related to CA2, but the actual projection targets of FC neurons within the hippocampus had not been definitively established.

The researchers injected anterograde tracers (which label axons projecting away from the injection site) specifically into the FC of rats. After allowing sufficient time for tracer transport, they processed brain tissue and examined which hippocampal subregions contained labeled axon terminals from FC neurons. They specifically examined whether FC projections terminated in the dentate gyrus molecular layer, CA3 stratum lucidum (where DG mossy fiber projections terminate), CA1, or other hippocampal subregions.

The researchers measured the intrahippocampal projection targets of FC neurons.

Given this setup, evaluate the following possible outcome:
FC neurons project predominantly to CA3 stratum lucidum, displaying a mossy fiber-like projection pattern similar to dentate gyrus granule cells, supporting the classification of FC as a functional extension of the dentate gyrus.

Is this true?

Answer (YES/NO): NO